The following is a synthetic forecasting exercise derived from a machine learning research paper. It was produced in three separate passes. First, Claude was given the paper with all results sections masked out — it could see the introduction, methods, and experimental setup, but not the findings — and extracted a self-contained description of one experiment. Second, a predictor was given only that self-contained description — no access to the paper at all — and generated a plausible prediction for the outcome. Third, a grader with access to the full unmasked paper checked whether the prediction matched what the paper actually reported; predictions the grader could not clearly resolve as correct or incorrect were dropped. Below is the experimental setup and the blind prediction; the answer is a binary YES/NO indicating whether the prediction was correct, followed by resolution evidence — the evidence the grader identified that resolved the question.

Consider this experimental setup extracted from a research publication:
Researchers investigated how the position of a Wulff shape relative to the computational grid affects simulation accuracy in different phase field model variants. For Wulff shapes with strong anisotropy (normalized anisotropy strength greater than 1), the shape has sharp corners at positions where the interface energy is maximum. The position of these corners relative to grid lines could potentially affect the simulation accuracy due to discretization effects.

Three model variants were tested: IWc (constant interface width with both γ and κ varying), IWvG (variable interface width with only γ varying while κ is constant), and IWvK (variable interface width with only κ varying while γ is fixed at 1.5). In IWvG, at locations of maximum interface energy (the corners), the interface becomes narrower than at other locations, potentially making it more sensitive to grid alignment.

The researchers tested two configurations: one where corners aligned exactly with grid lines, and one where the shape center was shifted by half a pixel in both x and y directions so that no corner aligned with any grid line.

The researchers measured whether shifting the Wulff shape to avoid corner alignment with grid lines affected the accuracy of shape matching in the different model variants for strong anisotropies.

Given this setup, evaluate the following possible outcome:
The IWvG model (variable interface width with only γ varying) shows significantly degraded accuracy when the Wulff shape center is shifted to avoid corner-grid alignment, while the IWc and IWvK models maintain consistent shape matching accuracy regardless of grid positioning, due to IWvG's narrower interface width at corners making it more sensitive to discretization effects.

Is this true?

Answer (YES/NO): NO